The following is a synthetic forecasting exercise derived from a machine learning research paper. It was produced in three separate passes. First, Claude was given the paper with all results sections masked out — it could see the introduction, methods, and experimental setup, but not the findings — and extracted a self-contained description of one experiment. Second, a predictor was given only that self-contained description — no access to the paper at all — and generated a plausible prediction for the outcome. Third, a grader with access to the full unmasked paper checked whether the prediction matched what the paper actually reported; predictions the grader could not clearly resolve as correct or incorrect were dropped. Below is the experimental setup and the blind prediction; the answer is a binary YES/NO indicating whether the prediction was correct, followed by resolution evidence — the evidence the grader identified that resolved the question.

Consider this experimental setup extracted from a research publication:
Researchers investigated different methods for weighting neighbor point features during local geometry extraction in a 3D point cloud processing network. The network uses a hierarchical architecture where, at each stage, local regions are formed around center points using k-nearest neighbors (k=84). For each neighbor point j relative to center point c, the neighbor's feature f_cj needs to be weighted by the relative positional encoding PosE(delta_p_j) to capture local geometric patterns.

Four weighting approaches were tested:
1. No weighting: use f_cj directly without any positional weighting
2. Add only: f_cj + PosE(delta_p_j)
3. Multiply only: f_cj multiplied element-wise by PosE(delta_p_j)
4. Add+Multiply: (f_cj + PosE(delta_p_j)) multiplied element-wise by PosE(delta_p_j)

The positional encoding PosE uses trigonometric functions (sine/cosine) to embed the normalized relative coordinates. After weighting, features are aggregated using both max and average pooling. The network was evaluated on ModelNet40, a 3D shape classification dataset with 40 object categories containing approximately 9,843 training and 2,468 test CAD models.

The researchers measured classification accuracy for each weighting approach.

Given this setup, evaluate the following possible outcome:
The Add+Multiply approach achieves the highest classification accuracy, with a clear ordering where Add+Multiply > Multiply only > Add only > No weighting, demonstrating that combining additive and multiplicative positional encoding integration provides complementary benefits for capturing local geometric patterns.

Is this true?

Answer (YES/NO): YES